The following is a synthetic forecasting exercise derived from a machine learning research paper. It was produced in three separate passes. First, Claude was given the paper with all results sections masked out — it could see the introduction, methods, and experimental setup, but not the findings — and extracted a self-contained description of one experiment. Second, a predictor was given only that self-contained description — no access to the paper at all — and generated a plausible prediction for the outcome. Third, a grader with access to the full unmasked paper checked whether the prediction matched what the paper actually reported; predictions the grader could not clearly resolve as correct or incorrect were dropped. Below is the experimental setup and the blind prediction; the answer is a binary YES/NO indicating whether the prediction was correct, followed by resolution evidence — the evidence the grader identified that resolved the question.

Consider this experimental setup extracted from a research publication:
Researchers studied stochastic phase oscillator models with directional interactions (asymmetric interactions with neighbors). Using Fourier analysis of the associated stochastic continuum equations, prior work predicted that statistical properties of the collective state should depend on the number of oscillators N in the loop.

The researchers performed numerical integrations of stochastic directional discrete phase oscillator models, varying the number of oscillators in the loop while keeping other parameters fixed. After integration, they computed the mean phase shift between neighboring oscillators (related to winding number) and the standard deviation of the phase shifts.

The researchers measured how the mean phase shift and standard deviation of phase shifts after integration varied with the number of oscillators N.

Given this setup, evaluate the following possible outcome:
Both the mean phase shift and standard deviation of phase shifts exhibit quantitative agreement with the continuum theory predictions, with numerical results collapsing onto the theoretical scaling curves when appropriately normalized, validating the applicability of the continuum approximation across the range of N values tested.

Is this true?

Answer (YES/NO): NO